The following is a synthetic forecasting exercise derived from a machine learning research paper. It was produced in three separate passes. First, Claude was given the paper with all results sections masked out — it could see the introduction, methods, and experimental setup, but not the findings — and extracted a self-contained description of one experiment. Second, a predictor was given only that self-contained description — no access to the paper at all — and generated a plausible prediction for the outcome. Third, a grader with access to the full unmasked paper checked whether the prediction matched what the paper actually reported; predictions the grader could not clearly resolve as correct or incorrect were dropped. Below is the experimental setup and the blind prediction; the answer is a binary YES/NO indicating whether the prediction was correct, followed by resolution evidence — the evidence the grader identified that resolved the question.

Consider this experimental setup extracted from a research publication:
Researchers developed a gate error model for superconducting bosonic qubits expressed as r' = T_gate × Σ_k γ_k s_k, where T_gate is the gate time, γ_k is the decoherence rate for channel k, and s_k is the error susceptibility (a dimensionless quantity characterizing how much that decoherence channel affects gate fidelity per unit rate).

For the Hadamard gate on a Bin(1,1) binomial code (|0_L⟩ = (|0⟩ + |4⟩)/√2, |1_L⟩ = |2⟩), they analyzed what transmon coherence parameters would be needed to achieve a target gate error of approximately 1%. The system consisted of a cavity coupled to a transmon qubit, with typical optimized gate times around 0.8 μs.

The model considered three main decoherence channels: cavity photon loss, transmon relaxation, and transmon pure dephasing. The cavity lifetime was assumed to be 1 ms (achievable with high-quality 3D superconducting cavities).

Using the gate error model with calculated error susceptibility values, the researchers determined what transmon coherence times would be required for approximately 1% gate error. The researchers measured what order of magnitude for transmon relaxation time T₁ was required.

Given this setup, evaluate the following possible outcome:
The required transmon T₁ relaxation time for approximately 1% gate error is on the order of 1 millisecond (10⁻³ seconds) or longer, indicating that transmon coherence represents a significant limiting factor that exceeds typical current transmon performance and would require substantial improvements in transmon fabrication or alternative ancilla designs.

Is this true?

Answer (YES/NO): NO